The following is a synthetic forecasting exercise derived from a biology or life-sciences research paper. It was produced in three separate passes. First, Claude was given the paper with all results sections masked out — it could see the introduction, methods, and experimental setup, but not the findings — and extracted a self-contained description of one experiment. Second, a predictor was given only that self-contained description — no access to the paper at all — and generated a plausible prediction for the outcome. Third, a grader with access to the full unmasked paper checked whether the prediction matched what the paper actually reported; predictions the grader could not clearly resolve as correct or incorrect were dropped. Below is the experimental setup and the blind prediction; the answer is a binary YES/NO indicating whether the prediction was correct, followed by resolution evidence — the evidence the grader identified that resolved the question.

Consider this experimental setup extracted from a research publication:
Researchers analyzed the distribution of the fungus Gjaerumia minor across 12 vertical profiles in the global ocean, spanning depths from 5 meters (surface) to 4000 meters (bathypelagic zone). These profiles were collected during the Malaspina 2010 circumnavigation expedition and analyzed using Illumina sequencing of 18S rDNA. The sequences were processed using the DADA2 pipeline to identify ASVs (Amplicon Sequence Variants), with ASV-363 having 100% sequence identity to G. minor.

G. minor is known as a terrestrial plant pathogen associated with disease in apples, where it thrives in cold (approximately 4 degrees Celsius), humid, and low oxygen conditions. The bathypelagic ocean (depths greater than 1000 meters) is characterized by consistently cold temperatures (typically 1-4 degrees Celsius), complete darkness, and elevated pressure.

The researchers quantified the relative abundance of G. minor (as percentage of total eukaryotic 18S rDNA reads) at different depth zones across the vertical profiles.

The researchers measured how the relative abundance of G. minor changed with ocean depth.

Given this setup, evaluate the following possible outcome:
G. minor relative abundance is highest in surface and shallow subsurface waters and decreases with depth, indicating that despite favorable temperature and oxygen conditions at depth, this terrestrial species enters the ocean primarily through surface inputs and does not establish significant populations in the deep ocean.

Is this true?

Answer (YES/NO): NO